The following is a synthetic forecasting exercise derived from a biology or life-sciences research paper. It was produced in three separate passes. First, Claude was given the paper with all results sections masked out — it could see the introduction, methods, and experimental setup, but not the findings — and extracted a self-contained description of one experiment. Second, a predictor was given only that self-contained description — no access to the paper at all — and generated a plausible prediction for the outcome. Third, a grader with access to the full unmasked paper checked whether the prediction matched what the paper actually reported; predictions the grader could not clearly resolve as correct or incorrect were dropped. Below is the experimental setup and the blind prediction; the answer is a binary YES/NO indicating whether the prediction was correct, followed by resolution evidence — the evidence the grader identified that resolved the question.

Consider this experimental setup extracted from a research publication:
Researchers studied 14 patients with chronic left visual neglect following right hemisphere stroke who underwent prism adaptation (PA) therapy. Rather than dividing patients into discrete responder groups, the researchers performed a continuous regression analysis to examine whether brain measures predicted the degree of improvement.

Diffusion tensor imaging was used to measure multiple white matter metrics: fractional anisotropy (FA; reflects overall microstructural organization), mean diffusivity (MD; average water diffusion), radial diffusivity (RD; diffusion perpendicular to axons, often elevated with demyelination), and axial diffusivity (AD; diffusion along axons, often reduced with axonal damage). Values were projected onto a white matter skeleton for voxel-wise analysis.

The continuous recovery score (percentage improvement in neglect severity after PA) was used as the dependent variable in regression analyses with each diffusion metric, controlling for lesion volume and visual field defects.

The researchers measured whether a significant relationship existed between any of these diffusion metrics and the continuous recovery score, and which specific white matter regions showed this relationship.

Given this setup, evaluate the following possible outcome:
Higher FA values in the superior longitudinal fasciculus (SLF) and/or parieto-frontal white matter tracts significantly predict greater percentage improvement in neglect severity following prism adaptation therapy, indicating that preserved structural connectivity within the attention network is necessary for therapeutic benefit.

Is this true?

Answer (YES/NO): NO